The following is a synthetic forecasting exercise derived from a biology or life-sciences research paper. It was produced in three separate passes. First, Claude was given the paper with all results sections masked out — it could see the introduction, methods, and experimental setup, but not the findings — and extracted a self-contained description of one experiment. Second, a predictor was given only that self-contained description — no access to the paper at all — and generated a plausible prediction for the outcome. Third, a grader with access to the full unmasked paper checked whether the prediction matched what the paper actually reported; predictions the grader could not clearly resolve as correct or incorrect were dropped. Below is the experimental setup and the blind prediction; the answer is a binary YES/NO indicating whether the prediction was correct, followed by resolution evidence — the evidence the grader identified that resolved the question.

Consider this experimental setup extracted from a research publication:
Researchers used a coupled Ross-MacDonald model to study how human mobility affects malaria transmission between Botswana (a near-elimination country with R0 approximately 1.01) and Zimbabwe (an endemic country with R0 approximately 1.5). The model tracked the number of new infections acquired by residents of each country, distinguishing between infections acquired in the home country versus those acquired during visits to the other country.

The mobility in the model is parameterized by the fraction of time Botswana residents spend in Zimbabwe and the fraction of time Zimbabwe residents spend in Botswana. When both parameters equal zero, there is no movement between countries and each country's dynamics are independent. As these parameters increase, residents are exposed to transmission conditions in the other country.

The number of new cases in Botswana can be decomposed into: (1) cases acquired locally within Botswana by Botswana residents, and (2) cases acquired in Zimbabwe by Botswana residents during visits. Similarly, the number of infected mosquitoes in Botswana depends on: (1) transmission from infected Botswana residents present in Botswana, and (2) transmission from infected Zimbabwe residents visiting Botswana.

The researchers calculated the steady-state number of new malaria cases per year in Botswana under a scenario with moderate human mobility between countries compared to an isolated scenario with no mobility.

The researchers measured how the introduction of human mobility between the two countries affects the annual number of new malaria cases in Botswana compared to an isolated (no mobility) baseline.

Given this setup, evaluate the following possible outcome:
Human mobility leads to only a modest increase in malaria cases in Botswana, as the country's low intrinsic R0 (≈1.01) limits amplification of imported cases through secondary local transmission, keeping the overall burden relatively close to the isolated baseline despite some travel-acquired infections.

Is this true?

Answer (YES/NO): NO